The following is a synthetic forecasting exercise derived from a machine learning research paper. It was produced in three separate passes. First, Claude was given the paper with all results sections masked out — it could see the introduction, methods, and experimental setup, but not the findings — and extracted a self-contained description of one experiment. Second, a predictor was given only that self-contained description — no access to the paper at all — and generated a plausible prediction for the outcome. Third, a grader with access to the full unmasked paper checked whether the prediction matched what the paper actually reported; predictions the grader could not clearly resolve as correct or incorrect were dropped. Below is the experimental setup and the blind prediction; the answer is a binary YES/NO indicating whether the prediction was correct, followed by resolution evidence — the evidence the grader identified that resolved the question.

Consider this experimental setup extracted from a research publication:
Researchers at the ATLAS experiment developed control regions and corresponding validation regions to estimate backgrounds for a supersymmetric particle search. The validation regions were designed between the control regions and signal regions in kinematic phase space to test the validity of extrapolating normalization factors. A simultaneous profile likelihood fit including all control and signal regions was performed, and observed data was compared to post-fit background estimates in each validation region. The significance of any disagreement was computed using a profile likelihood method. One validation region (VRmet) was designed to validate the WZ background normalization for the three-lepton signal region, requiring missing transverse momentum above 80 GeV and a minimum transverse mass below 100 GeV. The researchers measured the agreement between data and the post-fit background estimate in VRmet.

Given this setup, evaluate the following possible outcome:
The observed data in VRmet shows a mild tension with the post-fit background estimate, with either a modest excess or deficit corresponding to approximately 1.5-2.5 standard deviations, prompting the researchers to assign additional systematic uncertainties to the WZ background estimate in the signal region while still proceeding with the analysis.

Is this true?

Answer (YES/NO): NO